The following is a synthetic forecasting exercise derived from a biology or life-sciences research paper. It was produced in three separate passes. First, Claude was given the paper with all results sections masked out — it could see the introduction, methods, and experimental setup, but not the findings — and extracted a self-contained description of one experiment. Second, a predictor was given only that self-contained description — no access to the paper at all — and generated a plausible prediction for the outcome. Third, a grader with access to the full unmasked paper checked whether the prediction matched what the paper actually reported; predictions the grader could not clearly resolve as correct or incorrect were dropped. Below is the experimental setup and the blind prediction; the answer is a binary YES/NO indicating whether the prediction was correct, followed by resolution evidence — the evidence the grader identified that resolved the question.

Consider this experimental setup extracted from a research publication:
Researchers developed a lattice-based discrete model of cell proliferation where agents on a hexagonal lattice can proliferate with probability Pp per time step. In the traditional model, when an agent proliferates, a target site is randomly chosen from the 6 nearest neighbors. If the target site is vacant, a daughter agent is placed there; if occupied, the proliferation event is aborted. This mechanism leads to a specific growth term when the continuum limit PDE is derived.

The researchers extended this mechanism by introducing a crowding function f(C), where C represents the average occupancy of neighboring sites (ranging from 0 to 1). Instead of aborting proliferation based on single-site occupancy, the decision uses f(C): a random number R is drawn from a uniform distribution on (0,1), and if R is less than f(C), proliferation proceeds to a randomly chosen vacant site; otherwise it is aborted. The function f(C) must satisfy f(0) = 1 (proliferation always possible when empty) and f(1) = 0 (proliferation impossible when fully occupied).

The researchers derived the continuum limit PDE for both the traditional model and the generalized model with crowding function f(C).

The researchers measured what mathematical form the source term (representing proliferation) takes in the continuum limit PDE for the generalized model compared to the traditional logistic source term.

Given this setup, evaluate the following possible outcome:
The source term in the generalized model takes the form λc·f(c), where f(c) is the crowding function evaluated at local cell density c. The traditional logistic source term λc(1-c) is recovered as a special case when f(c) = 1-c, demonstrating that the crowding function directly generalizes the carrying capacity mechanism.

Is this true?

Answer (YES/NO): YES